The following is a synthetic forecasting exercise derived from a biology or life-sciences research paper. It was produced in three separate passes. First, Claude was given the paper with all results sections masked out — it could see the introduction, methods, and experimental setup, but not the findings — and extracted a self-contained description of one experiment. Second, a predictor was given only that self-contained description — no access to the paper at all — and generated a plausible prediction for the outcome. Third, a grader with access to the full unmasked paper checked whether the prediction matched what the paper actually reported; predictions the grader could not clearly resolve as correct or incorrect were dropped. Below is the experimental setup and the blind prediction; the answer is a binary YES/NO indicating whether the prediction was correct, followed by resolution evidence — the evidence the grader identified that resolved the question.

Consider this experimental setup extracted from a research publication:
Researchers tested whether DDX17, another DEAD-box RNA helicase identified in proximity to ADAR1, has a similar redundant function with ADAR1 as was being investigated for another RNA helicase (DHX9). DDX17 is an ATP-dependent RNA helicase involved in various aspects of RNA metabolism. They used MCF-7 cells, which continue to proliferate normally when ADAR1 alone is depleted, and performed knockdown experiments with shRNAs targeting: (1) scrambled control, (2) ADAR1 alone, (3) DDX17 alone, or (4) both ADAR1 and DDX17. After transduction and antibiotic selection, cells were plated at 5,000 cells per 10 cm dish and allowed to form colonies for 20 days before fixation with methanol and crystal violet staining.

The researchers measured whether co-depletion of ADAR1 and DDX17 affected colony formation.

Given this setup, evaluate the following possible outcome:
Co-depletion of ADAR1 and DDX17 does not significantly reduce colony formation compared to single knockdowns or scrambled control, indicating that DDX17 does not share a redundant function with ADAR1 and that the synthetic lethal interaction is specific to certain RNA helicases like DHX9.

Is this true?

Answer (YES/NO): YES